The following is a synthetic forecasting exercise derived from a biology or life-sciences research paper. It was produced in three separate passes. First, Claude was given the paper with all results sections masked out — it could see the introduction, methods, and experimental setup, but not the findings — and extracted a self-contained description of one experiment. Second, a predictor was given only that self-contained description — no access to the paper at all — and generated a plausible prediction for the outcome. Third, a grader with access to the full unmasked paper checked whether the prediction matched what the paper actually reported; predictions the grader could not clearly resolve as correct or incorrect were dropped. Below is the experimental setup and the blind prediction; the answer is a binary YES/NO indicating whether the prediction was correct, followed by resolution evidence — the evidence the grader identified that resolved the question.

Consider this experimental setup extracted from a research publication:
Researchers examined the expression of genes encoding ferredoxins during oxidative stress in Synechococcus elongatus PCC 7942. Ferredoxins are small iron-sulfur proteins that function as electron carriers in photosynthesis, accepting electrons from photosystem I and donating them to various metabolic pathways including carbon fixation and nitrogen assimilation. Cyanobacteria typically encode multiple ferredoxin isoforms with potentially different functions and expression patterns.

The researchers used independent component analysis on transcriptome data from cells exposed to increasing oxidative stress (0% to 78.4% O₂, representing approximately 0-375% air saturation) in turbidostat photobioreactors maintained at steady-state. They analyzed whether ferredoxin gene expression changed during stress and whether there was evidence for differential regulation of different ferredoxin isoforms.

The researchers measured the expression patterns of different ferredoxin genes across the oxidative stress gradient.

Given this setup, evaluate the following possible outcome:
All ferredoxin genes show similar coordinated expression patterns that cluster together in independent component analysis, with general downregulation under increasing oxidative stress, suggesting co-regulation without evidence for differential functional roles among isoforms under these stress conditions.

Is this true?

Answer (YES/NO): NO